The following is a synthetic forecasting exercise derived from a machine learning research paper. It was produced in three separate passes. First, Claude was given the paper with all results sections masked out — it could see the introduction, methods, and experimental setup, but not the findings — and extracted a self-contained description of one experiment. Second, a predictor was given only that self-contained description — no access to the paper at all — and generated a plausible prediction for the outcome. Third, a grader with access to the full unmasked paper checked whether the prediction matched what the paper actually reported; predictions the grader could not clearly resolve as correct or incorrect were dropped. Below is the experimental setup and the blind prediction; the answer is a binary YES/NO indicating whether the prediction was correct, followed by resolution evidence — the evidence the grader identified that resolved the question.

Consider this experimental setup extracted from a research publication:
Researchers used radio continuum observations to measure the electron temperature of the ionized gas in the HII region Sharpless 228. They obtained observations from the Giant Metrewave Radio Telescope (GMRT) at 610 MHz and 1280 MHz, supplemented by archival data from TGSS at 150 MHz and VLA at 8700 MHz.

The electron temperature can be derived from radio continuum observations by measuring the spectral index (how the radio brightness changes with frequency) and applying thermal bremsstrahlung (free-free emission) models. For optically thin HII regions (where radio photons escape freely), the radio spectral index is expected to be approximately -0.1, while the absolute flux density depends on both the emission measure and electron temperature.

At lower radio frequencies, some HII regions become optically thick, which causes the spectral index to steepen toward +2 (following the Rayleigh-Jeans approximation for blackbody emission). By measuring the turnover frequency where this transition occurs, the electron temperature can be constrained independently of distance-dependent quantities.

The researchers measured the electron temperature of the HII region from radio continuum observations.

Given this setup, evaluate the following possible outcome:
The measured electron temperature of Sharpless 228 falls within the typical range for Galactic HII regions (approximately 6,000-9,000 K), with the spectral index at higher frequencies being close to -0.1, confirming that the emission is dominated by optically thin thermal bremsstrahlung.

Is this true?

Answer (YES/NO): NO